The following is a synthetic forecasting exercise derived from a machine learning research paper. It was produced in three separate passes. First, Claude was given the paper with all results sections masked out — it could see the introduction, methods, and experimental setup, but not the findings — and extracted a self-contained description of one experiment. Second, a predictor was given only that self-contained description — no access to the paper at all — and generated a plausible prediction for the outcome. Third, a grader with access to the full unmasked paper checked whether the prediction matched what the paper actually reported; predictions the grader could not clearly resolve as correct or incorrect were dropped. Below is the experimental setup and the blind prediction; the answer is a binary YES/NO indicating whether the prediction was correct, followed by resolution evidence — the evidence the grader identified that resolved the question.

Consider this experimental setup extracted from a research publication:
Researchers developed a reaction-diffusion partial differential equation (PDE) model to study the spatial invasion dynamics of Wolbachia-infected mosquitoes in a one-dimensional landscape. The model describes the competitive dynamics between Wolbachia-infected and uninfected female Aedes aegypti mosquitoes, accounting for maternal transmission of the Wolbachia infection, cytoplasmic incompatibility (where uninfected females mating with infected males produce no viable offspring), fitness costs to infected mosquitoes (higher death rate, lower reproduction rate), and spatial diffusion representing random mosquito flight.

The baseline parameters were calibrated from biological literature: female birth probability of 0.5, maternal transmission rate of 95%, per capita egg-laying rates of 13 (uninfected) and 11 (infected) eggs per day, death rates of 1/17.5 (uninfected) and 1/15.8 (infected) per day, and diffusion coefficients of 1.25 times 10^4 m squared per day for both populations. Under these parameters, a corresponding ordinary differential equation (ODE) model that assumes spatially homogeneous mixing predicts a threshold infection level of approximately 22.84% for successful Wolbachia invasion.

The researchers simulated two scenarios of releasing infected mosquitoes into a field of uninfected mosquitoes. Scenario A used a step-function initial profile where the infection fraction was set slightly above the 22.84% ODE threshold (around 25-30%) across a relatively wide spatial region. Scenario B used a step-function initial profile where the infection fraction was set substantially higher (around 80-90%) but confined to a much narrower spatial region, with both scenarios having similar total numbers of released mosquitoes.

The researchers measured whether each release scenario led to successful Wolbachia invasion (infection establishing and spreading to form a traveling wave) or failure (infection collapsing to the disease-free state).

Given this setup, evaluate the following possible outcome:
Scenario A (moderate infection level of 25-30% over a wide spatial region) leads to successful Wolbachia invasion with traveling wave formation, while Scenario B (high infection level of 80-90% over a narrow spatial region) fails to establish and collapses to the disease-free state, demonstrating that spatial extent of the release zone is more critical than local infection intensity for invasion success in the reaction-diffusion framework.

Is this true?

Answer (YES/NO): YES